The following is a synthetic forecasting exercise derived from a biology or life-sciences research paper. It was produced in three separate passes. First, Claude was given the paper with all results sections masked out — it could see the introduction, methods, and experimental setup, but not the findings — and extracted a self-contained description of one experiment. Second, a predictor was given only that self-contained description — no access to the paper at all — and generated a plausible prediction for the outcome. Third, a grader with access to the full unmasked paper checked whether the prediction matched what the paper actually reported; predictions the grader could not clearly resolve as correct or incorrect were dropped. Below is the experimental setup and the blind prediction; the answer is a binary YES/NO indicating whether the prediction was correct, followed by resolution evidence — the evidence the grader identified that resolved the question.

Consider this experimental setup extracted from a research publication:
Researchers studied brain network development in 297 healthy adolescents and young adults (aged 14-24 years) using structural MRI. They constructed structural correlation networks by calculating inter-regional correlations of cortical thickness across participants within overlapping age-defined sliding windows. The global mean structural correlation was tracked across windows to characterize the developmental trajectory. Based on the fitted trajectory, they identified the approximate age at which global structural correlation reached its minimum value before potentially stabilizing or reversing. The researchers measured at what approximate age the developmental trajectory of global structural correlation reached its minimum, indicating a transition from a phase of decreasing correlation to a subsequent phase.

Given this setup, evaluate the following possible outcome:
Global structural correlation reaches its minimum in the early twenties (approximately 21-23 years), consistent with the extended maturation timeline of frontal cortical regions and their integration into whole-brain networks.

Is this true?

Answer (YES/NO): NO